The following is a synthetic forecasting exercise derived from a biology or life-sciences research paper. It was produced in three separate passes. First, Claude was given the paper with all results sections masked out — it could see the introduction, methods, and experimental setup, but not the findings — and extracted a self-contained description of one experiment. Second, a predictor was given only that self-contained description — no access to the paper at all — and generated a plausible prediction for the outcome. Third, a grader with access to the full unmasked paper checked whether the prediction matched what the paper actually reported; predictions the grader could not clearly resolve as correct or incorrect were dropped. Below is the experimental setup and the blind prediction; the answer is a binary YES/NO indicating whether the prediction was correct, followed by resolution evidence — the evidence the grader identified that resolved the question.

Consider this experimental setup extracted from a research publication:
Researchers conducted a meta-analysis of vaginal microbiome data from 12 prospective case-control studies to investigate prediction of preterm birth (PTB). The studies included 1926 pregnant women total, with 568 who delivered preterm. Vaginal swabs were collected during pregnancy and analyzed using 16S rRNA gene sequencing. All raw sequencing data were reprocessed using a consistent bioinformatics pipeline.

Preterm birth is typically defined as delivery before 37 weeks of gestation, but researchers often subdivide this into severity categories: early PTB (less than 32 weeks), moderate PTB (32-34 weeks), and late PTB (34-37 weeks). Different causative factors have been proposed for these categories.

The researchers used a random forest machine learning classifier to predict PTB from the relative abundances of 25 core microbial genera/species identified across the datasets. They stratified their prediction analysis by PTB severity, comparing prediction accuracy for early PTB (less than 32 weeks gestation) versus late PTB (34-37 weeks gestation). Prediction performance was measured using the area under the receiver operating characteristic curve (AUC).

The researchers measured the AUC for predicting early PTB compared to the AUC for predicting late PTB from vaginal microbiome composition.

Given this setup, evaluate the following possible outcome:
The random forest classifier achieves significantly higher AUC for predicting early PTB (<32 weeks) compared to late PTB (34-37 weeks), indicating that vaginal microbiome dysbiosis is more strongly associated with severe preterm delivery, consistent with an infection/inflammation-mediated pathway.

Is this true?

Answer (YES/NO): YES